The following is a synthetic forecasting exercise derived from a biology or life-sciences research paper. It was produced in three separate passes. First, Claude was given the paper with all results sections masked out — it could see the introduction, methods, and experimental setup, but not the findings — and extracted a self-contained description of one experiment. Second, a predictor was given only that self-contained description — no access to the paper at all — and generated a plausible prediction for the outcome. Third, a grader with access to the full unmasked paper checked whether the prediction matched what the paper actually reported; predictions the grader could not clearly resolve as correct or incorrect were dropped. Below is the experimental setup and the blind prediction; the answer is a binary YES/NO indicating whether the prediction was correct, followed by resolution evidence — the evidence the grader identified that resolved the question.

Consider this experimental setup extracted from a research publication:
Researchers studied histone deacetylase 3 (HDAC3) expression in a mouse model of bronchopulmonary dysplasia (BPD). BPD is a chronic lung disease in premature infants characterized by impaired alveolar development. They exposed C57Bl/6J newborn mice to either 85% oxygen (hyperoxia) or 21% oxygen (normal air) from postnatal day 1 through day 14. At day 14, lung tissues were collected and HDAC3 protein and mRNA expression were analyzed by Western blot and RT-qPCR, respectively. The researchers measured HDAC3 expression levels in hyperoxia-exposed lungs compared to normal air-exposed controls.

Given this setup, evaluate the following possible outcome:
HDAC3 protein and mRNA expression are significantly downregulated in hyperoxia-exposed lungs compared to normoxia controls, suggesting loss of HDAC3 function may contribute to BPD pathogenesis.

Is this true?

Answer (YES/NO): NO